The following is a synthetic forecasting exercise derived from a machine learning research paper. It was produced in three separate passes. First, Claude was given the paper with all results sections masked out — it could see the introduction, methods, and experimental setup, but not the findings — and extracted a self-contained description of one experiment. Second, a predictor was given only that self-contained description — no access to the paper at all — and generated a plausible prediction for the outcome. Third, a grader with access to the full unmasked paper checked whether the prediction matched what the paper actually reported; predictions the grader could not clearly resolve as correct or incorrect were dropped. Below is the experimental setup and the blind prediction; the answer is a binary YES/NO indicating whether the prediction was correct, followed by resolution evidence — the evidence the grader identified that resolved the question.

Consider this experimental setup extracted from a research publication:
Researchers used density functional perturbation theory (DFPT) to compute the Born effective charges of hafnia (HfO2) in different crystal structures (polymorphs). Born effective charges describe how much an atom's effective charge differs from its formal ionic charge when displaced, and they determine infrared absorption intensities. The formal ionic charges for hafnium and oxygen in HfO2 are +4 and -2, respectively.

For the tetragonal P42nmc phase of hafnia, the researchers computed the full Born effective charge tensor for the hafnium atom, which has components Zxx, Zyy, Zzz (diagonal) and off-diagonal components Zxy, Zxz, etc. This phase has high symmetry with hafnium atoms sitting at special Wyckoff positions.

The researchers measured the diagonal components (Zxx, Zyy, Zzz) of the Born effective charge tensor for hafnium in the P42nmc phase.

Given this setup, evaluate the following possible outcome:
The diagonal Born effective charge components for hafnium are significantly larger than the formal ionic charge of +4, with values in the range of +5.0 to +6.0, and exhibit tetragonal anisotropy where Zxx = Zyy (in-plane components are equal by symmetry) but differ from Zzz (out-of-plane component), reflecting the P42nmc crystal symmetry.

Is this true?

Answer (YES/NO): NO